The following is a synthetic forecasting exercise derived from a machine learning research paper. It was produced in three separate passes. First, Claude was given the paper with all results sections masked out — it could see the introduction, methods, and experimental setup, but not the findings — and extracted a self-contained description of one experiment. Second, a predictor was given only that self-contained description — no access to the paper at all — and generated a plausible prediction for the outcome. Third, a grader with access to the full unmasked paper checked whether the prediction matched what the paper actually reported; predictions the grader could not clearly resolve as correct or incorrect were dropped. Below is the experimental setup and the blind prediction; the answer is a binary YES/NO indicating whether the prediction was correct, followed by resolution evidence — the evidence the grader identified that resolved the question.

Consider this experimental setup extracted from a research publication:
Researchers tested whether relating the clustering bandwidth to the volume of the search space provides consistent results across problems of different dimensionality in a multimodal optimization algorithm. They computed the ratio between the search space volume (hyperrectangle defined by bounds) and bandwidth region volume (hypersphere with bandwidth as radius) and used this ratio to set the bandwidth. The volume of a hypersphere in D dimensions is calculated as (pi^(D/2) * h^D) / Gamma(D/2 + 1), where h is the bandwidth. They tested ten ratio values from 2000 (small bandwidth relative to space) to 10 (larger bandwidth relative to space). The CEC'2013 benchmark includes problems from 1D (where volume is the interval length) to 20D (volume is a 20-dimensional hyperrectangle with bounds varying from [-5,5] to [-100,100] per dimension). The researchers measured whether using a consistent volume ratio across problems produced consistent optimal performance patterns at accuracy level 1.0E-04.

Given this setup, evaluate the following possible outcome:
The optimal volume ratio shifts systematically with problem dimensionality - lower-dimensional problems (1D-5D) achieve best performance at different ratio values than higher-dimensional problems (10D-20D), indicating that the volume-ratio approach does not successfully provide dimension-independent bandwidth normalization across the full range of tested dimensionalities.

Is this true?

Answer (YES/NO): NO